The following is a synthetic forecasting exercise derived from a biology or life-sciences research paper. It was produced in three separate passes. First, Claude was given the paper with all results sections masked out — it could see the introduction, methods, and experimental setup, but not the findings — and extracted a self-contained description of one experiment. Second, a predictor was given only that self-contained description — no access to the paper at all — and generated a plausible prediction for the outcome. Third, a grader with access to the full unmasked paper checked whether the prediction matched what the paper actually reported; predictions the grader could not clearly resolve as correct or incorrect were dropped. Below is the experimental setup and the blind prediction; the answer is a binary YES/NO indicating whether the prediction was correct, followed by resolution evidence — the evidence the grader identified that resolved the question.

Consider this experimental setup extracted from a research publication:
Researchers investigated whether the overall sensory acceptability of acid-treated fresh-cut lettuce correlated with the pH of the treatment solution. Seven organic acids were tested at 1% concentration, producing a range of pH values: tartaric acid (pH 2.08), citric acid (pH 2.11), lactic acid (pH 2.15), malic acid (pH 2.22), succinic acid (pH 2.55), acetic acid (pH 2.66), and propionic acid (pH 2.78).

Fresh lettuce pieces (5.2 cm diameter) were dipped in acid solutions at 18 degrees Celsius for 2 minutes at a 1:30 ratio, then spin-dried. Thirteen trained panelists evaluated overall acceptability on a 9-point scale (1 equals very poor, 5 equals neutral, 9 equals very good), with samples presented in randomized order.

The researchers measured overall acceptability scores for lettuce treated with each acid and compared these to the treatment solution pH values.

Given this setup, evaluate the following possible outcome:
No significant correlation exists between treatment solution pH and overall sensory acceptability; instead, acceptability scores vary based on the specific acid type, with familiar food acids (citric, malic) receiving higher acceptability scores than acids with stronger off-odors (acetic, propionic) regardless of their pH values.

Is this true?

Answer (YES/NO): NO